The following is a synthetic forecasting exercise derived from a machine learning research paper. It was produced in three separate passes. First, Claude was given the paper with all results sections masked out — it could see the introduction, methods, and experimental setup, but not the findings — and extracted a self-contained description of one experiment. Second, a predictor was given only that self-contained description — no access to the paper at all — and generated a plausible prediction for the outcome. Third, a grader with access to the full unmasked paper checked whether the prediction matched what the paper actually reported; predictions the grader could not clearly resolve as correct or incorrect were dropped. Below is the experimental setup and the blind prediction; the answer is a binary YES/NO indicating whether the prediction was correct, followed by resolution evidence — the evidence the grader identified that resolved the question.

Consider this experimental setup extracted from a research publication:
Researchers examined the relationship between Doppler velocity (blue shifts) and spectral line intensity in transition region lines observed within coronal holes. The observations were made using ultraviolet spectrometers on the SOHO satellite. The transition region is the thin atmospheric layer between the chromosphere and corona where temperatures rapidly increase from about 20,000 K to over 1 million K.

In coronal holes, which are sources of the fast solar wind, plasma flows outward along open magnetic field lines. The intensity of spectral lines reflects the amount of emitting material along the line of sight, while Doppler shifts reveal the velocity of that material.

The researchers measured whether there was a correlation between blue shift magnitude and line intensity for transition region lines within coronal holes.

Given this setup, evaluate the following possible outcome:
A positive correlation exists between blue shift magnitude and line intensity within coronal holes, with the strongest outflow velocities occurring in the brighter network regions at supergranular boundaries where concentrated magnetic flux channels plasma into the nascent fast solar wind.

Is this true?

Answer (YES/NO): YES